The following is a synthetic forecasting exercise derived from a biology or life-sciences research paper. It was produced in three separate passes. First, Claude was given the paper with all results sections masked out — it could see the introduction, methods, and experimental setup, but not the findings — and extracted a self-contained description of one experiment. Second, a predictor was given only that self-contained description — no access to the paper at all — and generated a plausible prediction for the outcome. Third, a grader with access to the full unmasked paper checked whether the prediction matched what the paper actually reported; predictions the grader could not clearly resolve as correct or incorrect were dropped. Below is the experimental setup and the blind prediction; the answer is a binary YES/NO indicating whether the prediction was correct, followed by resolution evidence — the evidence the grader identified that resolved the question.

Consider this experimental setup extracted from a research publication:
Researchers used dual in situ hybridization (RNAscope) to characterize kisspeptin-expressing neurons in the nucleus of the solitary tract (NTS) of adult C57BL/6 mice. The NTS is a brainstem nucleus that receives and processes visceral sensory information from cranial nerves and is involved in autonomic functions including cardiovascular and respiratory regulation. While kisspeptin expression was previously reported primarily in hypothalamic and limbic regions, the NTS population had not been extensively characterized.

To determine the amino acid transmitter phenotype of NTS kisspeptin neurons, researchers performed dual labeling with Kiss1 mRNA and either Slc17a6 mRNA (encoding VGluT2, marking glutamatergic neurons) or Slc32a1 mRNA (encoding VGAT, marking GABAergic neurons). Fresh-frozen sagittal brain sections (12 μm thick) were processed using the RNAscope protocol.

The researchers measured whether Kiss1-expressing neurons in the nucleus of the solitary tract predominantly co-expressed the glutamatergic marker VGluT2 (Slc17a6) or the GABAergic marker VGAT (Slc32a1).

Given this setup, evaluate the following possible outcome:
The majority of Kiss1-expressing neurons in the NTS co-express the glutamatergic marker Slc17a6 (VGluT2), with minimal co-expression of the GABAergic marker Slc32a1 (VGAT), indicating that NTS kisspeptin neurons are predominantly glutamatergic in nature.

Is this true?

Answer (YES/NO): YES